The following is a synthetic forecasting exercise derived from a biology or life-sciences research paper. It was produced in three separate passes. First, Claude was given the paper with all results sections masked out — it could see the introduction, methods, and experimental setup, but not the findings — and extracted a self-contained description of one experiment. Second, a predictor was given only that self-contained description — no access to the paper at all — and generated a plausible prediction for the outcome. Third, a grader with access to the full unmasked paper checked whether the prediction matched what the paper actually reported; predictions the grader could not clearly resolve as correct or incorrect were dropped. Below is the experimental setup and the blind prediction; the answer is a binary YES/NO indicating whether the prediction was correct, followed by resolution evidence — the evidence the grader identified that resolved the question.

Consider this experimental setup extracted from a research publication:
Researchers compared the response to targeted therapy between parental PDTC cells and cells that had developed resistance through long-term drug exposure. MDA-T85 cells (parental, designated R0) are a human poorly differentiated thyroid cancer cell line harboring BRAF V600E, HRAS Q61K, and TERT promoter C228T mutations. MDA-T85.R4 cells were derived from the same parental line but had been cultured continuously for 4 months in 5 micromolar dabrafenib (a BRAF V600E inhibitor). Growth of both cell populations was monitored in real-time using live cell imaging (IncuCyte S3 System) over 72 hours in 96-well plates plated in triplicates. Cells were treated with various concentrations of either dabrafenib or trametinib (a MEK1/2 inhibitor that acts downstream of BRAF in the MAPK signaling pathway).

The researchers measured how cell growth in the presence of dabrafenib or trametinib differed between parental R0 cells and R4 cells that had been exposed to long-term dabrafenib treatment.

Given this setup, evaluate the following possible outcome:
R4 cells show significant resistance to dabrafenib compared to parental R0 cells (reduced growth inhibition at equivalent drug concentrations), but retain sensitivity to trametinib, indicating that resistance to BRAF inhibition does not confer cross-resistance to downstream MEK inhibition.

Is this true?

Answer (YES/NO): NO